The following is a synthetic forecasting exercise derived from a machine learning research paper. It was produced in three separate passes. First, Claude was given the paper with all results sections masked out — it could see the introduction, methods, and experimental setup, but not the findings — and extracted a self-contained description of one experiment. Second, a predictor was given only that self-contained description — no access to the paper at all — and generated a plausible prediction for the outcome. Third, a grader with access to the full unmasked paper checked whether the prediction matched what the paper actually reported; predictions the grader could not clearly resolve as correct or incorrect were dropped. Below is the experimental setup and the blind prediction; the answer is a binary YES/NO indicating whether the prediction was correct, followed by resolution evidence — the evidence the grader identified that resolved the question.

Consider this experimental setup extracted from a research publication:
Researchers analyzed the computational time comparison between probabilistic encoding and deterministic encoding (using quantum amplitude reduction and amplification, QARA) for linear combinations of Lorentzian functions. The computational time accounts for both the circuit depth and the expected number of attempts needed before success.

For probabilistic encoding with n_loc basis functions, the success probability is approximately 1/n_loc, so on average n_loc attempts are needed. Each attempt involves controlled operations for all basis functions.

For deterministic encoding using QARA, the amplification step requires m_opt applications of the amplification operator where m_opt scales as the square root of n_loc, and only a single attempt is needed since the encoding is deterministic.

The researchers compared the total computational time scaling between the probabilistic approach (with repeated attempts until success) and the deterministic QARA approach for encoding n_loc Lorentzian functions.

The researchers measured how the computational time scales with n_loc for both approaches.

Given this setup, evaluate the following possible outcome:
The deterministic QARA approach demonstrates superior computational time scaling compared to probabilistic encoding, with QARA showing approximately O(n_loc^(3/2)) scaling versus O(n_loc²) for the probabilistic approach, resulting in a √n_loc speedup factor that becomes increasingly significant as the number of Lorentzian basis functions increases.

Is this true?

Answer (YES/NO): YES